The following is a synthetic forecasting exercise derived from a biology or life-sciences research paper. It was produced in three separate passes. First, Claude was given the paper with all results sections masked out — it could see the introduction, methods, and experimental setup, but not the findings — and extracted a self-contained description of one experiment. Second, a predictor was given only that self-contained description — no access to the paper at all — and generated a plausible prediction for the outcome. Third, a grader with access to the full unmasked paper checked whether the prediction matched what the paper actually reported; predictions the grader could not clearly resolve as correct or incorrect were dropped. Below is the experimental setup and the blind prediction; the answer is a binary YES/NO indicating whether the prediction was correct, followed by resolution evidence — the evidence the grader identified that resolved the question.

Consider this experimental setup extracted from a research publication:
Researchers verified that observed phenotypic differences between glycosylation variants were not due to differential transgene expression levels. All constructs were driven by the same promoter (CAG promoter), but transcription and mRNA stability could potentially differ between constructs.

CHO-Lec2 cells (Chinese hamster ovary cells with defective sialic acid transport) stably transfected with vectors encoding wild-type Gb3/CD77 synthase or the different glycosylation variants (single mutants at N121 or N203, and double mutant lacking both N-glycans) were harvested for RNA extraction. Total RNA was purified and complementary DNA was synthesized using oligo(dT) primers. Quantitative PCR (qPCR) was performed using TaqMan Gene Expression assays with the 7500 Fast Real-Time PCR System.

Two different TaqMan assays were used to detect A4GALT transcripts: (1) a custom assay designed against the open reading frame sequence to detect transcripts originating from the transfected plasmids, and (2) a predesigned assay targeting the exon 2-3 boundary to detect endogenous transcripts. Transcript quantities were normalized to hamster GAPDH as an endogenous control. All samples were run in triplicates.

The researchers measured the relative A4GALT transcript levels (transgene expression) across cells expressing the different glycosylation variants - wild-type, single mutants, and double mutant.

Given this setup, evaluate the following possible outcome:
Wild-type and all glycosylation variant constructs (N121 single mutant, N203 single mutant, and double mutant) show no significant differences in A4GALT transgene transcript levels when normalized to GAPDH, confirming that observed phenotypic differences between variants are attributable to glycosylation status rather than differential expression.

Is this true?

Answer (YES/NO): YES